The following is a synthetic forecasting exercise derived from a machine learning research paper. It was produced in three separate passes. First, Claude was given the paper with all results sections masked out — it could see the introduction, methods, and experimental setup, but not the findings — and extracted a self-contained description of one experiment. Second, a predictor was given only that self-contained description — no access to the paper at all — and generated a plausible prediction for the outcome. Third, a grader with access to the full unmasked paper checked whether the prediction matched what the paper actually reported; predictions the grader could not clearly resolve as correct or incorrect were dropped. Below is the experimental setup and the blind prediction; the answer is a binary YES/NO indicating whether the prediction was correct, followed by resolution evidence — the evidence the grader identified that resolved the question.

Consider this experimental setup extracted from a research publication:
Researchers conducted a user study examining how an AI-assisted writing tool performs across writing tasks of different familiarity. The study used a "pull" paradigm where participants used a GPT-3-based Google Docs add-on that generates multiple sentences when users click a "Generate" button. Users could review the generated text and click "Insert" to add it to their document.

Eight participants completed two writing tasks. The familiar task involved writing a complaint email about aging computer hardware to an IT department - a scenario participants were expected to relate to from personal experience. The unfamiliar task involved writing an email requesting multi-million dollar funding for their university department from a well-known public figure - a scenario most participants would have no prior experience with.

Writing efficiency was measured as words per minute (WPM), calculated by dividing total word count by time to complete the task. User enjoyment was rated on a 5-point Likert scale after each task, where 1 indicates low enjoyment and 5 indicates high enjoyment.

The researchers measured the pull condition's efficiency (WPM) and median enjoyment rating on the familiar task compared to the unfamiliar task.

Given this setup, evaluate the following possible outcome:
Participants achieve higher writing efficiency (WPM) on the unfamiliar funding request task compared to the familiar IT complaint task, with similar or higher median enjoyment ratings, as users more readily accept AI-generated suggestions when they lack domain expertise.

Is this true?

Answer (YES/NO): YES